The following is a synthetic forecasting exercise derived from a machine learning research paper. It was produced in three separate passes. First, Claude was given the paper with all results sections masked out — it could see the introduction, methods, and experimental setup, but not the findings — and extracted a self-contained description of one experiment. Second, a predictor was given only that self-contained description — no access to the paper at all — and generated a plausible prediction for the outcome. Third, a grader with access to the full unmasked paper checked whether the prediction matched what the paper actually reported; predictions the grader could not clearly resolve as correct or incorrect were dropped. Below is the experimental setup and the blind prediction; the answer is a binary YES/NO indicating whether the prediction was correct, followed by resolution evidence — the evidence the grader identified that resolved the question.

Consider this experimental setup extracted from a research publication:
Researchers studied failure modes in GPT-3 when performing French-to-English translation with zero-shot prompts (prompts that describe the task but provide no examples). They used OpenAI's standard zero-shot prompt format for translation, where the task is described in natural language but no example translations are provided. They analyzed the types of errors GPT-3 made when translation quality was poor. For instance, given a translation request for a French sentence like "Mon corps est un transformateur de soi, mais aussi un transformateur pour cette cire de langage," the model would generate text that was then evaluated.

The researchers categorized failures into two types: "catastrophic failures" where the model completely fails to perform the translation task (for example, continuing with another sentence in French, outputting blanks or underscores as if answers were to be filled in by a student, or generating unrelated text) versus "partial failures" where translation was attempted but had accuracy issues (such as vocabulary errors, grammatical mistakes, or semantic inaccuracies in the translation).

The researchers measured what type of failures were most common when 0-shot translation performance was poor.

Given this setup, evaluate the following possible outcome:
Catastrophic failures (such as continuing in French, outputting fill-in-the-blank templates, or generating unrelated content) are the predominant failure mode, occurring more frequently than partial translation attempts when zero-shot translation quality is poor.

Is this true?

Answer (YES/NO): YES